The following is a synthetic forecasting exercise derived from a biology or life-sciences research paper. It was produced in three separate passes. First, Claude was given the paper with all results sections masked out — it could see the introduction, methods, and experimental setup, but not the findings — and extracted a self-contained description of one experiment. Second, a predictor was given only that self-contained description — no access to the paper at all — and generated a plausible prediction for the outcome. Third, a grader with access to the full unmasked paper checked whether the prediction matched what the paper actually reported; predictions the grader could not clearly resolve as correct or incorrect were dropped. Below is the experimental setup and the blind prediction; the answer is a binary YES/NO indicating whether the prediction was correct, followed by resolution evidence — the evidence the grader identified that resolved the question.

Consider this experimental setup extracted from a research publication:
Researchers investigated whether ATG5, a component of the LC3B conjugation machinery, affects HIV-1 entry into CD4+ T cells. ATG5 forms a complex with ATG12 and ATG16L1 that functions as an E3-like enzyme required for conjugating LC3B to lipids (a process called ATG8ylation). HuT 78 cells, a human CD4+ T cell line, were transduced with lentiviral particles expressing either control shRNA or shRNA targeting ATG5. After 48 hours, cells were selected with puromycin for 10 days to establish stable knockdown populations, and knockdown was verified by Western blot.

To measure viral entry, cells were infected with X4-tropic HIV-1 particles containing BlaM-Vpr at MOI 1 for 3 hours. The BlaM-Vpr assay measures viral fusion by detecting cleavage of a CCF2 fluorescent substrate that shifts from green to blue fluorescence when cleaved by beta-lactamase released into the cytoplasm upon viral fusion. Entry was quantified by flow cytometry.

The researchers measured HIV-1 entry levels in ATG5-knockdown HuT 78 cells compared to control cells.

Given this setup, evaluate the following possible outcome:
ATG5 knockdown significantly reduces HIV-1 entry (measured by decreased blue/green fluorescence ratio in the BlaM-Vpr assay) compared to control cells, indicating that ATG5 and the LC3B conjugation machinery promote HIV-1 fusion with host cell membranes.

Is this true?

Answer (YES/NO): YES